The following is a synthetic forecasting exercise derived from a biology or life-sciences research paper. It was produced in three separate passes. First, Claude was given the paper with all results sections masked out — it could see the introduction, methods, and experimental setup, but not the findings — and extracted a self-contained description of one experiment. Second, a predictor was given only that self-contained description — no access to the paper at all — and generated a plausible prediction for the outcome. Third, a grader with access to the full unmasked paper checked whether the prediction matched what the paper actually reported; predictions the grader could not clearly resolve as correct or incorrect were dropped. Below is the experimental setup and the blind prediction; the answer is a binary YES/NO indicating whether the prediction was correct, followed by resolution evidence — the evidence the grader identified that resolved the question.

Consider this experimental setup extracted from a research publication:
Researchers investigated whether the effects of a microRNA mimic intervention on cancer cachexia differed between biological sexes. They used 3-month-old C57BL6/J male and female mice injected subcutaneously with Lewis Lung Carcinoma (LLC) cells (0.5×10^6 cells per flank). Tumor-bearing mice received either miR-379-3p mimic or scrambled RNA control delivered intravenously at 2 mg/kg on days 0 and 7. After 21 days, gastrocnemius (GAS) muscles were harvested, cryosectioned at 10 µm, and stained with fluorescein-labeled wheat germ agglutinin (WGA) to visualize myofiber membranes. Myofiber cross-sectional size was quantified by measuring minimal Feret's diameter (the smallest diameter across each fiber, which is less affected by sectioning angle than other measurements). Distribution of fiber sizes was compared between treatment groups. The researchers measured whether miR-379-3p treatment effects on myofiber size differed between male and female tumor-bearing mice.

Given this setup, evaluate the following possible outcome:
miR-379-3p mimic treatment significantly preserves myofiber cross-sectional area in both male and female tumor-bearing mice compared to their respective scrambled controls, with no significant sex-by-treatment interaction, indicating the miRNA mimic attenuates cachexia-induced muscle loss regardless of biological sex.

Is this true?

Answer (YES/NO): NO